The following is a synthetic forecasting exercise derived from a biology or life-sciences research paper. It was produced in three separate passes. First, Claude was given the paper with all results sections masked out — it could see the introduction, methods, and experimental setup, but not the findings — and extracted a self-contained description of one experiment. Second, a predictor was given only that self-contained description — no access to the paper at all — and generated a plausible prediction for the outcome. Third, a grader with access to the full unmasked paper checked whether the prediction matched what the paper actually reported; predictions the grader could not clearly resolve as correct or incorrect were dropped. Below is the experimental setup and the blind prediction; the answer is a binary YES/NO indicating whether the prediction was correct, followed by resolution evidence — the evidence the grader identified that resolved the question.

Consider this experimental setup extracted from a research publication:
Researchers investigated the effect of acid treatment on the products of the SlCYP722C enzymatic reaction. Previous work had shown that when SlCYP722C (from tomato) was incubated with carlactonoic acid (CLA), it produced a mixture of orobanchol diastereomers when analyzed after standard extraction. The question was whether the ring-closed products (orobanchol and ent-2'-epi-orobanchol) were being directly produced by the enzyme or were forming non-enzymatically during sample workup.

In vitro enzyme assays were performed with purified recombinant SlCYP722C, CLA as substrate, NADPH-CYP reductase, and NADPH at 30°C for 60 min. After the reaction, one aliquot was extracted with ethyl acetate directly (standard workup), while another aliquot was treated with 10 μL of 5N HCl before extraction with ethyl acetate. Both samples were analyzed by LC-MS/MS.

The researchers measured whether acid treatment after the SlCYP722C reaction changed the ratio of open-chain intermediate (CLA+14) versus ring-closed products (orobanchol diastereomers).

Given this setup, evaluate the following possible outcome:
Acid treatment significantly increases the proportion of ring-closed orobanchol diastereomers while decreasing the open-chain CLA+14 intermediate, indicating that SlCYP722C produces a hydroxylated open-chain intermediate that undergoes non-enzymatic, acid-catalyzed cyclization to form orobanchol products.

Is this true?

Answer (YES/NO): NO